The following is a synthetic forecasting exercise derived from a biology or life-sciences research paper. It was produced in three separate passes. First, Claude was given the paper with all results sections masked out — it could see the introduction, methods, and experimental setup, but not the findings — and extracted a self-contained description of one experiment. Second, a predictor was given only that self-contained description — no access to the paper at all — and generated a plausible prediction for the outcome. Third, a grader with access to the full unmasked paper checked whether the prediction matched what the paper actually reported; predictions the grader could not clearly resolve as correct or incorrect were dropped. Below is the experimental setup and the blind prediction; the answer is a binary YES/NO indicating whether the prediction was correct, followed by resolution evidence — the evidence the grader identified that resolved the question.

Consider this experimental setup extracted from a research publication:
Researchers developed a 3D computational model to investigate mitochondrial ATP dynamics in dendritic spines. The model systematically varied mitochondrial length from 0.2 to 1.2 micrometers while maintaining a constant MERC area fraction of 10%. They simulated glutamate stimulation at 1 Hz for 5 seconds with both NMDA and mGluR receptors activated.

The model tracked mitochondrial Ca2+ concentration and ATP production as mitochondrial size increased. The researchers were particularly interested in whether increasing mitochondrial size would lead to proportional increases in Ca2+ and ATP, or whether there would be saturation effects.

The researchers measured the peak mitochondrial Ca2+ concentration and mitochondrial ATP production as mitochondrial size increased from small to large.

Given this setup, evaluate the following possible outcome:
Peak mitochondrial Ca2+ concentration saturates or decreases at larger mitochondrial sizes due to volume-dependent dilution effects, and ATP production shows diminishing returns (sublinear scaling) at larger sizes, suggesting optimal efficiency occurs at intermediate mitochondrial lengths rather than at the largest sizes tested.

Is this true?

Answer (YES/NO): NO